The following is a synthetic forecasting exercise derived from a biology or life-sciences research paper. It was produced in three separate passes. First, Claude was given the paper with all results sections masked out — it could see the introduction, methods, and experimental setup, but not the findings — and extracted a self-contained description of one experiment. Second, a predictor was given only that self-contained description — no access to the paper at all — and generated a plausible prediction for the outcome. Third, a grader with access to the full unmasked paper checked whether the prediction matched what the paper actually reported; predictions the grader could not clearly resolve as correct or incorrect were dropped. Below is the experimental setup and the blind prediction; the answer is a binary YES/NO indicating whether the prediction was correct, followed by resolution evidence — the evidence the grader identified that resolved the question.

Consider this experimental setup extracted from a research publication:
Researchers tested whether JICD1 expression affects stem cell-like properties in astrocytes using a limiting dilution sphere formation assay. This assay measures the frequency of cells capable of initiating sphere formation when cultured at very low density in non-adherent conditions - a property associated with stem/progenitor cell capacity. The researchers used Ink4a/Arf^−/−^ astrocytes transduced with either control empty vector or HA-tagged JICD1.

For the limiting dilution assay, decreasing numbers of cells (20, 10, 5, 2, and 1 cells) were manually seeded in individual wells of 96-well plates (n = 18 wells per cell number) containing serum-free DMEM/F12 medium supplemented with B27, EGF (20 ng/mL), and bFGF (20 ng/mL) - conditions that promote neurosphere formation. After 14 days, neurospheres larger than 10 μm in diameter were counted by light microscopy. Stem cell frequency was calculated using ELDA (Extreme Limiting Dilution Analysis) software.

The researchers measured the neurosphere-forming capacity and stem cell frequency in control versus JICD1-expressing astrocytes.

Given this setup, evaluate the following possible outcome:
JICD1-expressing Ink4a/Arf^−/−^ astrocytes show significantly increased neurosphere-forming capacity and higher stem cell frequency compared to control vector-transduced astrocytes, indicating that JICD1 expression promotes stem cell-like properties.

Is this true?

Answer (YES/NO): YES